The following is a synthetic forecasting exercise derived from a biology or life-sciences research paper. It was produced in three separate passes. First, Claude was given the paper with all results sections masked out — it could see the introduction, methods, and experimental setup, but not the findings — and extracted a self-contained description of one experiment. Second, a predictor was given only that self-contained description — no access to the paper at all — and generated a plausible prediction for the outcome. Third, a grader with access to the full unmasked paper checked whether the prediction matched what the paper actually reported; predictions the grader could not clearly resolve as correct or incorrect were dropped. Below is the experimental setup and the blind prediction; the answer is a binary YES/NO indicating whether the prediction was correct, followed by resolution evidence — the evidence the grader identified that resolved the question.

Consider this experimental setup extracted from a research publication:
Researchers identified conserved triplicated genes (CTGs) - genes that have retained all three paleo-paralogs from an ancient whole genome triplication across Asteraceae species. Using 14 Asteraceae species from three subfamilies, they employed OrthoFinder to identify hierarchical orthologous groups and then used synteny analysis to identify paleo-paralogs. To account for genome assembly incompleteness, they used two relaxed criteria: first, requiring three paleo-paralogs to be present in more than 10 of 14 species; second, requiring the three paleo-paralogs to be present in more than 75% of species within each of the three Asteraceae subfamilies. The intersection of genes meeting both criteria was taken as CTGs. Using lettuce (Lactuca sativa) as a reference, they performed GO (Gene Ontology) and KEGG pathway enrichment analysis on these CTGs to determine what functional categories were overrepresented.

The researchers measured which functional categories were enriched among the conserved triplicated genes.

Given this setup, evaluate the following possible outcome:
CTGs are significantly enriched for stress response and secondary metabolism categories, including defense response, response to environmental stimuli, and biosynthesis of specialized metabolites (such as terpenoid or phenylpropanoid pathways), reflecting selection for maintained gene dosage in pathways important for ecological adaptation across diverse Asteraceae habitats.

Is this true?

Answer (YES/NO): NO